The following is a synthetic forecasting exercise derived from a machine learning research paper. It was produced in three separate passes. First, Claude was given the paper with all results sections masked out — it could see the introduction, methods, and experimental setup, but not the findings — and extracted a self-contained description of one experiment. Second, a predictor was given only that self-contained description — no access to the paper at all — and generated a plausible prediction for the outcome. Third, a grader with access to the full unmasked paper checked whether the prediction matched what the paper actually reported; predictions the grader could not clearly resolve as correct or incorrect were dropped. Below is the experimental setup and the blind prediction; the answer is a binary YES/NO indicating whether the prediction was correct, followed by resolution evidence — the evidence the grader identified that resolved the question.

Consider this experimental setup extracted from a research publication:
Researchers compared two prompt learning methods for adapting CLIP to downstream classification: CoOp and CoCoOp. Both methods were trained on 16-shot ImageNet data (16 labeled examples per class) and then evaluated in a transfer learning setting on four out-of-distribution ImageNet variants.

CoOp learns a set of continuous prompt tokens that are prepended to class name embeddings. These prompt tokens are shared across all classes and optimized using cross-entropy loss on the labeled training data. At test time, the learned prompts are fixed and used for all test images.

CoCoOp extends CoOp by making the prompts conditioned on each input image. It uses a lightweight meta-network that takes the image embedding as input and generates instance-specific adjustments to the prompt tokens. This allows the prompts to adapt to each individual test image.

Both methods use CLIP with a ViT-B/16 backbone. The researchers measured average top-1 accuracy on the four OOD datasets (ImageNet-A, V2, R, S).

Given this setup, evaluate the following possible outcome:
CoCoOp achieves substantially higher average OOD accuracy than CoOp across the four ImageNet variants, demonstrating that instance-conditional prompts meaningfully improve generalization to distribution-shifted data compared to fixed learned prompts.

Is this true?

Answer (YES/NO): NO